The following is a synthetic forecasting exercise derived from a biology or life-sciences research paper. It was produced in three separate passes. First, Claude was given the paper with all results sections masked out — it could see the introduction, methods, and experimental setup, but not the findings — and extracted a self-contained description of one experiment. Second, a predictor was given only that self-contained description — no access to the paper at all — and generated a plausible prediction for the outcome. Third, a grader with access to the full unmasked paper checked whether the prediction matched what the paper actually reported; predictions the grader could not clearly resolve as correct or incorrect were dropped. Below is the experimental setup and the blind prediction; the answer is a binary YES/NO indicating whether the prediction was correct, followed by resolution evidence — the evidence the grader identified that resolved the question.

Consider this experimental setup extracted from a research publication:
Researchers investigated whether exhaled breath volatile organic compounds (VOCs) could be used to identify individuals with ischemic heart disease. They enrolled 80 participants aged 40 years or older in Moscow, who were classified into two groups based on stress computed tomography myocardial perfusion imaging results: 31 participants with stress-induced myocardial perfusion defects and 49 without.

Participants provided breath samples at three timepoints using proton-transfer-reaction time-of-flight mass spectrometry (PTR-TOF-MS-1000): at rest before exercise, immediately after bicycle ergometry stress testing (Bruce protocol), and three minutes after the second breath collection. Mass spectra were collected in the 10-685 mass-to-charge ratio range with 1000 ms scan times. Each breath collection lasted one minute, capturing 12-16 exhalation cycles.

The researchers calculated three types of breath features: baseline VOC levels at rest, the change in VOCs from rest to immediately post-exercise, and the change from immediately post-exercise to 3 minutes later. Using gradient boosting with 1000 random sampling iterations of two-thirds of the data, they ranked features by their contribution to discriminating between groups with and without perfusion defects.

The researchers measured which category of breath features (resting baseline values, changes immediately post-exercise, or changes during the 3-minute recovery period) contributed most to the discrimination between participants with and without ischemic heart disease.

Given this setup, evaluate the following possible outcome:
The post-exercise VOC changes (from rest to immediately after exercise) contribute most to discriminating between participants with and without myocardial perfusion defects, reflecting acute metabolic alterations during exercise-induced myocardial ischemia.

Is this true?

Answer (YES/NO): YES